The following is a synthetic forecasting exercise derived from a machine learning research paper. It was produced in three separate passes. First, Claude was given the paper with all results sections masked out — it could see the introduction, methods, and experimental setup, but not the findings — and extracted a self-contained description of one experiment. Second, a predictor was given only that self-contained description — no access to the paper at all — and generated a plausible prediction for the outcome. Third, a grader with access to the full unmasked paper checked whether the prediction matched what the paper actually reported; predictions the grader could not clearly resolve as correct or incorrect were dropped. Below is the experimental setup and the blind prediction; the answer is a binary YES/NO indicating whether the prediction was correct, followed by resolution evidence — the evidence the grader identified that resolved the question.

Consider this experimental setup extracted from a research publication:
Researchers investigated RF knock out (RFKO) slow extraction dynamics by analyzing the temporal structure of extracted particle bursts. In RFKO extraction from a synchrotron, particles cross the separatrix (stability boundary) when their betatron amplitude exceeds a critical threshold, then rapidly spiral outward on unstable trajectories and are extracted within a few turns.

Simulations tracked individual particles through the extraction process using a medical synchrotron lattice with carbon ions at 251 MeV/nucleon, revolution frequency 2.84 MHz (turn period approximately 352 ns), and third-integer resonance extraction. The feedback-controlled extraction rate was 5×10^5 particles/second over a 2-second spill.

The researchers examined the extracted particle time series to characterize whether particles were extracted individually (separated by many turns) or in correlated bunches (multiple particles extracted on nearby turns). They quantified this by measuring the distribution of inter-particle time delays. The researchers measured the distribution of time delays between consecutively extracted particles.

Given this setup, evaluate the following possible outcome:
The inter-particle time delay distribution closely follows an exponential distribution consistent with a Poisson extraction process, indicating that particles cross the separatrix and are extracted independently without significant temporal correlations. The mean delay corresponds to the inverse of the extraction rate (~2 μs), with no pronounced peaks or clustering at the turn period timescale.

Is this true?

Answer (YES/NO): NO